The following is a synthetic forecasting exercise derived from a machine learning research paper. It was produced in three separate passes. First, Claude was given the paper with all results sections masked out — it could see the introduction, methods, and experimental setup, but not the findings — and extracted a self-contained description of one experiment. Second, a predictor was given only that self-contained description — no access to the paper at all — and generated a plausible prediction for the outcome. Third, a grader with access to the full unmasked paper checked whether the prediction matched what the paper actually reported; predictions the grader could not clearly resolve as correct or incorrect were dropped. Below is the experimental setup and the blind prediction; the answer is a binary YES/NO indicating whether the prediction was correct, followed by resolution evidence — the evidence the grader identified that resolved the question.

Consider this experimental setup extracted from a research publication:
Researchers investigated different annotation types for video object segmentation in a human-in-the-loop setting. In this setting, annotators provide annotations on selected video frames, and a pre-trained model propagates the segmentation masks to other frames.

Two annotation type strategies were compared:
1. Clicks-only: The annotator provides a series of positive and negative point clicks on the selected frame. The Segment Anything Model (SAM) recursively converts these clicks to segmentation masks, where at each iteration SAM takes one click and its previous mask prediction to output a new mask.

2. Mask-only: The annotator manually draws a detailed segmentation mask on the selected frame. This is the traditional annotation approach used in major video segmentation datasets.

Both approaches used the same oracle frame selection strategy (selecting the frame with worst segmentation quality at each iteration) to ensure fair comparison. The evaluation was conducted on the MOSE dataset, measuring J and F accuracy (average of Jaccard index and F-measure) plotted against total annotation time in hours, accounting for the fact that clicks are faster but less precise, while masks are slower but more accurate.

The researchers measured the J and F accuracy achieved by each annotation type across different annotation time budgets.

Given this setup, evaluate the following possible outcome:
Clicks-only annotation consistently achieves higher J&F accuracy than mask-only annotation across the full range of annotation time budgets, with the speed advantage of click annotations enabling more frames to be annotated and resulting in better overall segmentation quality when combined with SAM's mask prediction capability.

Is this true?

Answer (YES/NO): NO